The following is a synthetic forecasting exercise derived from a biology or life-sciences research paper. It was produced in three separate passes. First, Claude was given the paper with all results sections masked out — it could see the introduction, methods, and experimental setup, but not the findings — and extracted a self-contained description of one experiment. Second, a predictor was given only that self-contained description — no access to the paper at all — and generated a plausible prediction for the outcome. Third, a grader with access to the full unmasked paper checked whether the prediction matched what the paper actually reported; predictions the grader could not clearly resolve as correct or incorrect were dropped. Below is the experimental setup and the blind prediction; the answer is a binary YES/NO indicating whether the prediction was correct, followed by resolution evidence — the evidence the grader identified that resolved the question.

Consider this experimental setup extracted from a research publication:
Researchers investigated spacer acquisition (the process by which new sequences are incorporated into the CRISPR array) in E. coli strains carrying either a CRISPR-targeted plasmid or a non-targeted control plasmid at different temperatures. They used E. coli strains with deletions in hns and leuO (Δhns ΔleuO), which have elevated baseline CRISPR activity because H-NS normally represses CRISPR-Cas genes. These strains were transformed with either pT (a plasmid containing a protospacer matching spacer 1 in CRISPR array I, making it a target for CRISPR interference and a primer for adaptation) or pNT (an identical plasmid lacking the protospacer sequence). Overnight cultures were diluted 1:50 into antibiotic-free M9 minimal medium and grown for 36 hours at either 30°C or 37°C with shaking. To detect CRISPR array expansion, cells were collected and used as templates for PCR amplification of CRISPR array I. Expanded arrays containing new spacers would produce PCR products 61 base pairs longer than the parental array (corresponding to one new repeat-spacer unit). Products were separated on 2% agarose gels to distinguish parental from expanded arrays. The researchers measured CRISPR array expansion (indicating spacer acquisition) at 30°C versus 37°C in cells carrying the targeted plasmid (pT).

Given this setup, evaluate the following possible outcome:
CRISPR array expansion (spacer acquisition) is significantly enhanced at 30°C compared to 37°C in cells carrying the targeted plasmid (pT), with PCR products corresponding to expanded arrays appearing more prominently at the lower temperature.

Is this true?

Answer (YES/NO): NO